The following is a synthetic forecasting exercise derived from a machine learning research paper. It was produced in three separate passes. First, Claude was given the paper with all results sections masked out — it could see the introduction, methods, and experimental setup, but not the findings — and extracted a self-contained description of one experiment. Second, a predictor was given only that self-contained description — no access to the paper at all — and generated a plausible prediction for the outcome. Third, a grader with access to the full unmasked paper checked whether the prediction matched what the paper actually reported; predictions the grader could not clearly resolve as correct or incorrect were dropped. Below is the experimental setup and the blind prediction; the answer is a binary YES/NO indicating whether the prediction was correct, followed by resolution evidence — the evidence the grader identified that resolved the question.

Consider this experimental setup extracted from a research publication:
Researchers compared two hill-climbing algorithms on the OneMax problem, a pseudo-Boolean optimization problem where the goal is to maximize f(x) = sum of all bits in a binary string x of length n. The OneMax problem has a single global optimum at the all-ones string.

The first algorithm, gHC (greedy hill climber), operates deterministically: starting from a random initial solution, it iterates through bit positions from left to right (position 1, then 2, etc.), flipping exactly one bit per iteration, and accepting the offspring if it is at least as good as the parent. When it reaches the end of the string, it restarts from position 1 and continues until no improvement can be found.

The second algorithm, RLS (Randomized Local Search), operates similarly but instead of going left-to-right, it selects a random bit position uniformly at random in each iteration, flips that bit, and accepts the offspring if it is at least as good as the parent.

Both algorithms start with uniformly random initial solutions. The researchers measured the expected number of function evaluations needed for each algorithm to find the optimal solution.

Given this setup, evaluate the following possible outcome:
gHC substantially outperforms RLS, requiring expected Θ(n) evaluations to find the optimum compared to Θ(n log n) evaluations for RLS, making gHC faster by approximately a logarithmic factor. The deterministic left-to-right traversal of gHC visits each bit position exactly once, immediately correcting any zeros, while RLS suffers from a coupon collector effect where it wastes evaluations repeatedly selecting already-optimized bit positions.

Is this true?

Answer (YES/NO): YES